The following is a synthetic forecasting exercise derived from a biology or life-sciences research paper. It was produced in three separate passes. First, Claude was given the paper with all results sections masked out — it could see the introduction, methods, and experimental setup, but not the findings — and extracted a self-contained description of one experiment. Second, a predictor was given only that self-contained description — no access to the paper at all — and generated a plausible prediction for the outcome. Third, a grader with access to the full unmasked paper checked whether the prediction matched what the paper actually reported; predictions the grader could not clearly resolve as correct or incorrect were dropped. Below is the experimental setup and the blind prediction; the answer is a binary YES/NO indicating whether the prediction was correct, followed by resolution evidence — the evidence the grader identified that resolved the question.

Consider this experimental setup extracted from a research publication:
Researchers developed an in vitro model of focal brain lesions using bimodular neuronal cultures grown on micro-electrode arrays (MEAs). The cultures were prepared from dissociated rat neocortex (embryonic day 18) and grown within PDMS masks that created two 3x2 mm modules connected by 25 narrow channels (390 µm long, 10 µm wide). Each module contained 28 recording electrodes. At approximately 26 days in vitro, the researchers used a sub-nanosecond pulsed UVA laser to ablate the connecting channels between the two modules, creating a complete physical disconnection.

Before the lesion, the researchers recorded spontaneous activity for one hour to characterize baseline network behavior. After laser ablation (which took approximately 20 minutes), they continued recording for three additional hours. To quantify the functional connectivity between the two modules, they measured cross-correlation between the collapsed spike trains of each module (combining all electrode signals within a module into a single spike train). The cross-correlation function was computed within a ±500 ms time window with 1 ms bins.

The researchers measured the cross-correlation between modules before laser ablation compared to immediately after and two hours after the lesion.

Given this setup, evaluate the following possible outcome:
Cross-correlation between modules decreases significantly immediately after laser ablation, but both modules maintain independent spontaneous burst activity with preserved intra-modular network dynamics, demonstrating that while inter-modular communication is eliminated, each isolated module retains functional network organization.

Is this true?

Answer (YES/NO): YES